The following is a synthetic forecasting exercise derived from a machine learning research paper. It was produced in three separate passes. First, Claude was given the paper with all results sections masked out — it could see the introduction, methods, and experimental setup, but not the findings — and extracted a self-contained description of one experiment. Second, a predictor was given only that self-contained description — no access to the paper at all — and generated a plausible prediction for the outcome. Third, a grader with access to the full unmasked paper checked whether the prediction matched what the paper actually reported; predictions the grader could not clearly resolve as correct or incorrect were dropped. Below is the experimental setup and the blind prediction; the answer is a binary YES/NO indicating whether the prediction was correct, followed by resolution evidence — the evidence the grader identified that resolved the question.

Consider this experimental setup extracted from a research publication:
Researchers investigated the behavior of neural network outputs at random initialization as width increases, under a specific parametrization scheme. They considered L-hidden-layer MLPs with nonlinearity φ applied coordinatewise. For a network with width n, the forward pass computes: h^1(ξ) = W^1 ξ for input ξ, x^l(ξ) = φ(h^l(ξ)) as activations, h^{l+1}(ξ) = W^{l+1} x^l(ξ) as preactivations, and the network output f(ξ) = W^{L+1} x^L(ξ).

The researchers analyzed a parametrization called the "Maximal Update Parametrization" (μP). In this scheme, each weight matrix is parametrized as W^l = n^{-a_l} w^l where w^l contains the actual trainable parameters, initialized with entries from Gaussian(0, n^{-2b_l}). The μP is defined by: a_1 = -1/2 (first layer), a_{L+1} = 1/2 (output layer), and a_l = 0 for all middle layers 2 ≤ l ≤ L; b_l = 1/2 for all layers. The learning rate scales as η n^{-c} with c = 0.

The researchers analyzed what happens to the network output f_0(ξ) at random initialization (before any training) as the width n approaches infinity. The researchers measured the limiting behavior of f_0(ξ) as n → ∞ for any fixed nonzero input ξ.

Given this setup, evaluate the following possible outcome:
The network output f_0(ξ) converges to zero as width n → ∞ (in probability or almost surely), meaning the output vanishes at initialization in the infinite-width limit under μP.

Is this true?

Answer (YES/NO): YES